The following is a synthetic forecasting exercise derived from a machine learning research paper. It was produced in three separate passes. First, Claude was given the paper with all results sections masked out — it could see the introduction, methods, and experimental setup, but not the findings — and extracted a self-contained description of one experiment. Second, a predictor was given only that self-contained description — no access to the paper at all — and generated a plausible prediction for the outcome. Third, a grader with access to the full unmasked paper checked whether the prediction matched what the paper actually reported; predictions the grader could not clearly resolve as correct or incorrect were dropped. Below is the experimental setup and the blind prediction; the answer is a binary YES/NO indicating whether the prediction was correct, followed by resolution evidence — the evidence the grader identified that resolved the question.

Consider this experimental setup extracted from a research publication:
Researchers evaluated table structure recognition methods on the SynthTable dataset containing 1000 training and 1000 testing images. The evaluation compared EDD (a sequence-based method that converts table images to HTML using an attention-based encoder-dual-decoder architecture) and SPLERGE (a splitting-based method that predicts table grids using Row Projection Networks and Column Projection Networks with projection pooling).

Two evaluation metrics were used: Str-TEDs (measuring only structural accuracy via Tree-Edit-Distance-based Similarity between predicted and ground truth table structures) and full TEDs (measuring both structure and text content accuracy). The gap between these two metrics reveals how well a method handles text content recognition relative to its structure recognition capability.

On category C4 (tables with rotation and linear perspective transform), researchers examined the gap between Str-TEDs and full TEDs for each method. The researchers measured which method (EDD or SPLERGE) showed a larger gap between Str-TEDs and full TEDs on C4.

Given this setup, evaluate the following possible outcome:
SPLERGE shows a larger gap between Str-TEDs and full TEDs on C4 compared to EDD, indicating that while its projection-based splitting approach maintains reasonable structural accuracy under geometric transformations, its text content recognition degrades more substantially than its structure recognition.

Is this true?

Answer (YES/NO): YES